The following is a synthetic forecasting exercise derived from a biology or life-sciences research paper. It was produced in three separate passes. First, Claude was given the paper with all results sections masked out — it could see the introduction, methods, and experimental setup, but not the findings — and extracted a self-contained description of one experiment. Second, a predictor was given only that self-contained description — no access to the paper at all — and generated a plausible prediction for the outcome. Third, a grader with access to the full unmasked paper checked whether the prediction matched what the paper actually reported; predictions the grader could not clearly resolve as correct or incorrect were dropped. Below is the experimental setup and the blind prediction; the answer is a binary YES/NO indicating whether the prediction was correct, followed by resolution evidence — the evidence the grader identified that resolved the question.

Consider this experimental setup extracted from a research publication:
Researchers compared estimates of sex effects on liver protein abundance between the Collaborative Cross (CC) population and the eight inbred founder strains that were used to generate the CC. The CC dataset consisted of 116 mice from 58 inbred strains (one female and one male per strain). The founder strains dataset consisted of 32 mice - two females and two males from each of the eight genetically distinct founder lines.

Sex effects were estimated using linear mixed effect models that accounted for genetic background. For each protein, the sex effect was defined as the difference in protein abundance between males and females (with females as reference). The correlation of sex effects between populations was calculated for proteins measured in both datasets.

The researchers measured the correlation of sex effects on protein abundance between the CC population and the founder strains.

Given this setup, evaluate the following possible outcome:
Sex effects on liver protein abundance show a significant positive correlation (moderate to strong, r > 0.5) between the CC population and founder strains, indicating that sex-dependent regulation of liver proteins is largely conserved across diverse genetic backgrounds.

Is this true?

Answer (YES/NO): YES